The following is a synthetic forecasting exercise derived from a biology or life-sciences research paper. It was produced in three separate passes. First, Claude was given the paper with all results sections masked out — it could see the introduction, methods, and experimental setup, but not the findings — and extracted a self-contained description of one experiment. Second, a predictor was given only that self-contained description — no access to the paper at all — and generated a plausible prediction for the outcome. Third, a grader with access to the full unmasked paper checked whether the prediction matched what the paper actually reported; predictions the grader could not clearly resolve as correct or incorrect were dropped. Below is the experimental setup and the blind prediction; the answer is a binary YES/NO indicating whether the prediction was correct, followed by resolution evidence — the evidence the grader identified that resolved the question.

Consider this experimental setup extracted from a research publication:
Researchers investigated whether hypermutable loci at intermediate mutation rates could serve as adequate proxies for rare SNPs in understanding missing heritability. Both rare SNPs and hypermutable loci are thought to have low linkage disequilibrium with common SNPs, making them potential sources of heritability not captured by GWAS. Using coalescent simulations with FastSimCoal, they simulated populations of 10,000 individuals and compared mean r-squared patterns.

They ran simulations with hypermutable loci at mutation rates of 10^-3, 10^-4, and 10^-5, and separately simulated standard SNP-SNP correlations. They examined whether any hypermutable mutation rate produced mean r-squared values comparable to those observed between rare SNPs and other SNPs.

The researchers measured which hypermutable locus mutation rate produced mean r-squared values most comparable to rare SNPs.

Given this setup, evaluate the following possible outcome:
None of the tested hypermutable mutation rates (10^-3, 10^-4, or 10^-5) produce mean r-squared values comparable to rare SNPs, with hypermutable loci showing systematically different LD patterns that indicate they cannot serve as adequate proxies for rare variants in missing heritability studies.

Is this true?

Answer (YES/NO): NO